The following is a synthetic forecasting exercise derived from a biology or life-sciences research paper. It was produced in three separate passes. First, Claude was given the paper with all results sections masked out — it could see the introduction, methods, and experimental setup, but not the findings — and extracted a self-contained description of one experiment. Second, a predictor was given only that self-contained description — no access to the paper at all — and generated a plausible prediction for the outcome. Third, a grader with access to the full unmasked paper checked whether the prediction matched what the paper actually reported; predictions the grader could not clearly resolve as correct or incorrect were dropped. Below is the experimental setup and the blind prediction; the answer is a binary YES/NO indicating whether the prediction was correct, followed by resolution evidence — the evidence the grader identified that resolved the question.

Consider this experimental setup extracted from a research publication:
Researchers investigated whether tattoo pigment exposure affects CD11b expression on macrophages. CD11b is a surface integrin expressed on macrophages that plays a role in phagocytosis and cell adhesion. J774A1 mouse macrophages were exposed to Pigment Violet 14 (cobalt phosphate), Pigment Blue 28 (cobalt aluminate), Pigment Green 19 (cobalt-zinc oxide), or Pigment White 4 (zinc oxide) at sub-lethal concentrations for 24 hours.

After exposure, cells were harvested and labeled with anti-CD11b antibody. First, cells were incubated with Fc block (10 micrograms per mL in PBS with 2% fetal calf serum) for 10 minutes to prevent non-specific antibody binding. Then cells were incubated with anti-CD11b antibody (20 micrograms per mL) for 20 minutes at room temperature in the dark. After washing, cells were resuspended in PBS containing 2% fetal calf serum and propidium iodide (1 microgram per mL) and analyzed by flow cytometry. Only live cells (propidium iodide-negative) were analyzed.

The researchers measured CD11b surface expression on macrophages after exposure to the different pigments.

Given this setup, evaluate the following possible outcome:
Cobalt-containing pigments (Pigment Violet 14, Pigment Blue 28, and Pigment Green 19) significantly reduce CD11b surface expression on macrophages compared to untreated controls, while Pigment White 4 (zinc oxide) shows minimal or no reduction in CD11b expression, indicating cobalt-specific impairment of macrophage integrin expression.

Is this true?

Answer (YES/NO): NO